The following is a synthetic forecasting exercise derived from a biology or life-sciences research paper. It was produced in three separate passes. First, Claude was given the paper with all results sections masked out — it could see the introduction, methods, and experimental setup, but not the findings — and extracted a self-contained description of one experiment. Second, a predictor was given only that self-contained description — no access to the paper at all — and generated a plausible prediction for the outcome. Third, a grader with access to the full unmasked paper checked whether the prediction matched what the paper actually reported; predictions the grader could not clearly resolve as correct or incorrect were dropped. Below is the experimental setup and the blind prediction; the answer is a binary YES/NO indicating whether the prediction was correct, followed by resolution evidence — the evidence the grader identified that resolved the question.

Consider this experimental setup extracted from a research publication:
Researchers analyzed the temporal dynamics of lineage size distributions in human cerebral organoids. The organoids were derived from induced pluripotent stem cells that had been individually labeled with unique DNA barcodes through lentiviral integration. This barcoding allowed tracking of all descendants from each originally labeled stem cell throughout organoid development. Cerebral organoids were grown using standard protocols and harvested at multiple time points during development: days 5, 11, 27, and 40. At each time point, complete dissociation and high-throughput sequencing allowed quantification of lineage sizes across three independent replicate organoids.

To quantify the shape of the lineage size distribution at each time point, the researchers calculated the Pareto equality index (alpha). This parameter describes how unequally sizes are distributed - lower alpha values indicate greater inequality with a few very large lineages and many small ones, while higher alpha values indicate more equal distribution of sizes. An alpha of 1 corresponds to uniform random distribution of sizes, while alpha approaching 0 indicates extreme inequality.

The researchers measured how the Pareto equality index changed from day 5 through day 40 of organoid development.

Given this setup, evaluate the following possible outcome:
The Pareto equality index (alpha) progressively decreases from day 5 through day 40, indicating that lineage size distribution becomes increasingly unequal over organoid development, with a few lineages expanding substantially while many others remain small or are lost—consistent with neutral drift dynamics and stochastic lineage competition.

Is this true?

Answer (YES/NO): NO